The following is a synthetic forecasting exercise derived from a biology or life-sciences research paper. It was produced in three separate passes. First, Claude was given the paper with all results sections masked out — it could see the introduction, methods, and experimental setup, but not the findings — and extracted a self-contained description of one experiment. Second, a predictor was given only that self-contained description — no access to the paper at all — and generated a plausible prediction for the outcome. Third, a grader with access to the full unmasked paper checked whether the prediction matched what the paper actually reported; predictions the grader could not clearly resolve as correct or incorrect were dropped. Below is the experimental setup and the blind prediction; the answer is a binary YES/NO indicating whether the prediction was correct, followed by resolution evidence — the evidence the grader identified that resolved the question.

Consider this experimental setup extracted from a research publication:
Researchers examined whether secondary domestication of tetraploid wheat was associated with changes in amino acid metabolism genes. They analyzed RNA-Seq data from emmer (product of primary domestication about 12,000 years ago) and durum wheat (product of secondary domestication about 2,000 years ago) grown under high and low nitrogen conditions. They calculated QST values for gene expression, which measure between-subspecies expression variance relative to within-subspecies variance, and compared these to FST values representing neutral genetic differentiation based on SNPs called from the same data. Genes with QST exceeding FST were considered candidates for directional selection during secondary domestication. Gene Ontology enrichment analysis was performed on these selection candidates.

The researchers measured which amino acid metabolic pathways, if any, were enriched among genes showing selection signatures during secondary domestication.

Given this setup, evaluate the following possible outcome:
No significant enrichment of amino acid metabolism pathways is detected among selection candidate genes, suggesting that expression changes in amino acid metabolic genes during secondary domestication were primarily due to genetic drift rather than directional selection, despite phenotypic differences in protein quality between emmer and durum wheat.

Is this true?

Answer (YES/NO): NO